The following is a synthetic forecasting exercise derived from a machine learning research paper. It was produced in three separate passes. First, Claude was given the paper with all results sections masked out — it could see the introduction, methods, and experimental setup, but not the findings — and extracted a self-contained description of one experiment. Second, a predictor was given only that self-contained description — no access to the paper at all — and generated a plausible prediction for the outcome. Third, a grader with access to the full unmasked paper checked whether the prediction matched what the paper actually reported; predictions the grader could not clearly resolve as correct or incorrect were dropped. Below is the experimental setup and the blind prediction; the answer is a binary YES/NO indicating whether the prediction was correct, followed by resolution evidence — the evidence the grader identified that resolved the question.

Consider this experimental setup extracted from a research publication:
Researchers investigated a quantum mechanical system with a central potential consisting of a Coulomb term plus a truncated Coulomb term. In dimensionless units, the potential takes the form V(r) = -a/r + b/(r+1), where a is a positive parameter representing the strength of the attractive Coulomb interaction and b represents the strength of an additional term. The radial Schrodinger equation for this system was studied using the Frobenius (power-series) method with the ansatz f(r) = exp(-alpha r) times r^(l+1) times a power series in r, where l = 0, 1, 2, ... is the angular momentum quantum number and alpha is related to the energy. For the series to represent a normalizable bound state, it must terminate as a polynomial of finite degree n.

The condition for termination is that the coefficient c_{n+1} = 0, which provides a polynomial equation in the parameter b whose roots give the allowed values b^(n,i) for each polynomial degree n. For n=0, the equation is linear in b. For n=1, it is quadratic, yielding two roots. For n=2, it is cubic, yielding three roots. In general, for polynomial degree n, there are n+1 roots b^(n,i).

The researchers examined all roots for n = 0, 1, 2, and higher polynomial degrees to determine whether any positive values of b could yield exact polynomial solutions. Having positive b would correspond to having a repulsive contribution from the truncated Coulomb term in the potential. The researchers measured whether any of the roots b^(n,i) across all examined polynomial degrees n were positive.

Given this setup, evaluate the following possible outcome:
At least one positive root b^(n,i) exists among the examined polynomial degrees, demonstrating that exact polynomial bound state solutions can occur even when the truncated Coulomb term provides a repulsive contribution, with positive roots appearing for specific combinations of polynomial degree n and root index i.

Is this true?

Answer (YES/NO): NO